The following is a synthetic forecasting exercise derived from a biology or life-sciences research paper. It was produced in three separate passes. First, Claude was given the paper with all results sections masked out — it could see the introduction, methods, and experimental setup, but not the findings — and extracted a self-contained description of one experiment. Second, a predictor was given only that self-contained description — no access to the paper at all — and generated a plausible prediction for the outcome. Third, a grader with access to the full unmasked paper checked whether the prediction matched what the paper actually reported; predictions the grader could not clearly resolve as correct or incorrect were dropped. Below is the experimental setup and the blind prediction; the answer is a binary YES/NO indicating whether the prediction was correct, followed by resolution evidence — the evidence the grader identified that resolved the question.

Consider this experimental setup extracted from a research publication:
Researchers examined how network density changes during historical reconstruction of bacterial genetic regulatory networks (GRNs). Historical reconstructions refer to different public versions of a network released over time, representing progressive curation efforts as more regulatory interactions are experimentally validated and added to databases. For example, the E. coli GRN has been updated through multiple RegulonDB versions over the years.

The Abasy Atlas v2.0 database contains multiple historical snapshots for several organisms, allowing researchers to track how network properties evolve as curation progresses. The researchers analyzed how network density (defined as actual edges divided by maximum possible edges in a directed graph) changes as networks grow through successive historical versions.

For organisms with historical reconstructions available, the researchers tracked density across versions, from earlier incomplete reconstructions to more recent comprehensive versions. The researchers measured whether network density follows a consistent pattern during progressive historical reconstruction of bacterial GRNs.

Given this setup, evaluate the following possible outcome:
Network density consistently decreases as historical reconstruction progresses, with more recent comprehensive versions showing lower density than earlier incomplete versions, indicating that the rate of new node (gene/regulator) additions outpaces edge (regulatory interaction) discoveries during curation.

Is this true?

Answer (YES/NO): NO